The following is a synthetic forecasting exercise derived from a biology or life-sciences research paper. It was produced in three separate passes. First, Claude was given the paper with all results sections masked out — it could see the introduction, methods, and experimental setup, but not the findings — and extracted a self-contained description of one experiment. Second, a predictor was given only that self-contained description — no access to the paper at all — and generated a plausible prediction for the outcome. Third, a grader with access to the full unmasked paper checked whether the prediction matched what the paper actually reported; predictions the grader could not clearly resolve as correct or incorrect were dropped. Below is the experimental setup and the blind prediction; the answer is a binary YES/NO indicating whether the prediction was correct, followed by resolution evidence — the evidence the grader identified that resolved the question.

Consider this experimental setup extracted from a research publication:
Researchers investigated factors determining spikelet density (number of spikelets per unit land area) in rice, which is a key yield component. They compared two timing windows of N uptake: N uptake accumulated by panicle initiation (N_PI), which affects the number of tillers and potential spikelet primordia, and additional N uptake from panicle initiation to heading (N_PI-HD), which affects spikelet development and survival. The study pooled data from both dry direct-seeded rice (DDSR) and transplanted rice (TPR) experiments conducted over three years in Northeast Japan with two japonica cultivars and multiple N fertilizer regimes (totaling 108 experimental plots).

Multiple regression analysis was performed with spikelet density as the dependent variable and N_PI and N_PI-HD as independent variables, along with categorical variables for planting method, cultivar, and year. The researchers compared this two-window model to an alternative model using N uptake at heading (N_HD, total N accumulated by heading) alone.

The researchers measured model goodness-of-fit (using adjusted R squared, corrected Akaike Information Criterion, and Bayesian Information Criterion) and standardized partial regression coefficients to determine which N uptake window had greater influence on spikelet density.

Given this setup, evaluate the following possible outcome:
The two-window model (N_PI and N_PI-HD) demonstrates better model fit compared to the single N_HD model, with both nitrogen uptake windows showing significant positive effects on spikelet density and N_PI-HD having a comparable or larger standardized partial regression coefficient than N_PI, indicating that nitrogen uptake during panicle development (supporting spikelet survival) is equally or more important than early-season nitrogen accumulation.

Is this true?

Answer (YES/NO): NO